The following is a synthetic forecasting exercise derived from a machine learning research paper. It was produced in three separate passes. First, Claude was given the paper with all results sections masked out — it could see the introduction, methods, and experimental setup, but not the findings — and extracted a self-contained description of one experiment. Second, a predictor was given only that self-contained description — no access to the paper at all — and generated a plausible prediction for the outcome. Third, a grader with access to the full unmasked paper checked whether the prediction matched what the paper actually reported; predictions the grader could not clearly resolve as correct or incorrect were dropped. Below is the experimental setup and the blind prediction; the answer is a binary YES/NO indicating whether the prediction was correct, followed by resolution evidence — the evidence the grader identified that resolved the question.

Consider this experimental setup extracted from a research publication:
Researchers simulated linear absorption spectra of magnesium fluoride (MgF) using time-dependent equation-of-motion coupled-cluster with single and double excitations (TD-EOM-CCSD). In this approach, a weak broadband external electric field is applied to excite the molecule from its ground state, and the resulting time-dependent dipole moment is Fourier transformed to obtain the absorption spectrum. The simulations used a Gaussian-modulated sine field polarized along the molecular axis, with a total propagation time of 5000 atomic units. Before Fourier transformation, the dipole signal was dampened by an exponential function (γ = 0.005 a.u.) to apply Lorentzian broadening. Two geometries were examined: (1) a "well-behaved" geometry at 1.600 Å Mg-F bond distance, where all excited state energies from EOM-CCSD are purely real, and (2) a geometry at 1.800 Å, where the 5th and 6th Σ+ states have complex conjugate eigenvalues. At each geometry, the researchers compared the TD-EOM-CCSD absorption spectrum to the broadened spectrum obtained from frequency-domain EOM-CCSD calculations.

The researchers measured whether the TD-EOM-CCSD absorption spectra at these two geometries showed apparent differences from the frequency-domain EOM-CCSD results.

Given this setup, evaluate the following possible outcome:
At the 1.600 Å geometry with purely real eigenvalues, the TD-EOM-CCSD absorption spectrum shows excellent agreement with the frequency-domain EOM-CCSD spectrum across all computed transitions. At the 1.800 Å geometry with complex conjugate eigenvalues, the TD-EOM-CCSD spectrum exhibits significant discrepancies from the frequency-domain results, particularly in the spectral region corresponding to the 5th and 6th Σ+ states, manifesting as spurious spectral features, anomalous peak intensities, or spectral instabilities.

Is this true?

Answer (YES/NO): NO